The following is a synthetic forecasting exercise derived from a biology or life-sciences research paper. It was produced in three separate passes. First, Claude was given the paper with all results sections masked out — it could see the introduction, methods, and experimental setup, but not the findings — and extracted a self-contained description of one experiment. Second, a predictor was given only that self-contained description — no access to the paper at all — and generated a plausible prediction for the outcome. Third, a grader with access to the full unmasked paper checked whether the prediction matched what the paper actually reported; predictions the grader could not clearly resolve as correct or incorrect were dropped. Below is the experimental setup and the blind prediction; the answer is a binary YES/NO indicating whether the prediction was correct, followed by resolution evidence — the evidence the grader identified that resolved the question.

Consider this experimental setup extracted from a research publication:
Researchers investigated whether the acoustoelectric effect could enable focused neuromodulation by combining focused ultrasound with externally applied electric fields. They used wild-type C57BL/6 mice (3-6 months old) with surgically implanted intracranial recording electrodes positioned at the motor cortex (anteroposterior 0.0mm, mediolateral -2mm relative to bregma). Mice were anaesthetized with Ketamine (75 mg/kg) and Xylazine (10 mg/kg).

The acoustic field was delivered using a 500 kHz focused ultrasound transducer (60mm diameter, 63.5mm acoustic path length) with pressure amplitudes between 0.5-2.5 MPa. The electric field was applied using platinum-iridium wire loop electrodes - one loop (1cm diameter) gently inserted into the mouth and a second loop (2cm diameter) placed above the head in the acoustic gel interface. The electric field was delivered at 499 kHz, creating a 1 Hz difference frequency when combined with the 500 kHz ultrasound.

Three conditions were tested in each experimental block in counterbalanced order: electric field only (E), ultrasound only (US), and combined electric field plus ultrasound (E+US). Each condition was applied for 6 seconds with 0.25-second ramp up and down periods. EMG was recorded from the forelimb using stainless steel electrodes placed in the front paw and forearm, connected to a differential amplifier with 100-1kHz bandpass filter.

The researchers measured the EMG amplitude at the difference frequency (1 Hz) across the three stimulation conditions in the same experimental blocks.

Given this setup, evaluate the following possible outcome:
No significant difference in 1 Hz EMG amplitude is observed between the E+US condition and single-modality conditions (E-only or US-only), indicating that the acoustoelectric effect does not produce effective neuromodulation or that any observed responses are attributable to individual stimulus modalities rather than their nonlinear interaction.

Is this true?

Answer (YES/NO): NO